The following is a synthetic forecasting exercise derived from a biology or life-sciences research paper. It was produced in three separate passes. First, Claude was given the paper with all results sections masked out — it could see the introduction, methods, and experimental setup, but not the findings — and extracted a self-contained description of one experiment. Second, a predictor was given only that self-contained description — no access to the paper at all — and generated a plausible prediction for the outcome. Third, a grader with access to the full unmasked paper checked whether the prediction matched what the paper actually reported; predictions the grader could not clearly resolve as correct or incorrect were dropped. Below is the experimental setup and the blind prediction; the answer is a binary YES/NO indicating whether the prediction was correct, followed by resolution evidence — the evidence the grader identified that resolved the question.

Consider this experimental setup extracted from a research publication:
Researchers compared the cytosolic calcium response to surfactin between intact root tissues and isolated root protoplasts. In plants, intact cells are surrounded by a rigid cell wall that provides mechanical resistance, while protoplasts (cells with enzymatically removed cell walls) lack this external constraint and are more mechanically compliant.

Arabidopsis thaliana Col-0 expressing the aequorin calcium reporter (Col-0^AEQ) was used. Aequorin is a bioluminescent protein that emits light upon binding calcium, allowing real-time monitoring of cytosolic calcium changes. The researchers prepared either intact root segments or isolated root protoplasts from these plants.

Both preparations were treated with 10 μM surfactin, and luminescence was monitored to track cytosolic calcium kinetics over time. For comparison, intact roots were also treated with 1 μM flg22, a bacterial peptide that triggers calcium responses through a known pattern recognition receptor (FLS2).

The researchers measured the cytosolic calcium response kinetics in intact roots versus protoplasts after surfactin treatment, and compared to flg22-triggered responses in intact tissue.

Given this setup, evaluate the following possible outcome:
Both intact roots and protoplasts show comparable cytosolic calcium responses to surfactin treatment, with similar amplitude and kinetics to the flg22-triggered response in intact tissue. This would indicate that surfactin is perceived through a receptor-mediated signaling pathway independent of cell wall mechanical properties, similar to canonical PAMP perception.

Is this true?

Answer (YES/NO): NO